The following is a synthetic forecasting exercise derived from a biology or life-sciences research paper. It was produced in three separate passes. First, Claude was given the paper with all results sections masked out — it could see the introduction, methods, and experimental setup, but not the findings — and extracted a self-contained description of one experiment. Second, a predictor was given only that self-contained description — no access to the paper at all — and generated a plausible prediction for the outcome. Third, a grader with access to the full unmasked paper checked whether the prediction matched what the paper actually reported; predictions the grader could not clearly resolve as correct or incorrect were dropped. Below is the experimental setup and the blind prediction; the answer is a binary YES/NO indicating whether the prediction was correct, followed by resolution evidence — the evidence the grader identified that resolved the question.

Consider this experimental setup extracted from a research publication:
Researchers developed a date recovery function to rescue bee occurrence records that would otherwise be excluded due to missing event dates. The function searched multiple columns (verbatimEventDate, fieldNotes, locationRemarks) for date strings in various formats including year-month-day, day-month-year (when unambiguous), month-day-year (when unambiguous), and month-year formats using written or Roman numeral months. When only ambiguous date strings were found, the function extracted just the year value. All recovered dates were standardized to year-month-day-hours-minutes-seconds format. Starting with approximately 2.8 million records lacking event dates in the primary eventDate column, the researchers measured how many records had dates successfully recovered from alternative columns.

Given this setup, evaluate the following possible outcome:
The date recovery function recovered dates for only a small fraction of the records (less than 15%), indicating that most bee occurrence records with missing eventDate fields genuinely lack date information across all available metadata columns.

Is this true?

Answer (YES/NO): NO